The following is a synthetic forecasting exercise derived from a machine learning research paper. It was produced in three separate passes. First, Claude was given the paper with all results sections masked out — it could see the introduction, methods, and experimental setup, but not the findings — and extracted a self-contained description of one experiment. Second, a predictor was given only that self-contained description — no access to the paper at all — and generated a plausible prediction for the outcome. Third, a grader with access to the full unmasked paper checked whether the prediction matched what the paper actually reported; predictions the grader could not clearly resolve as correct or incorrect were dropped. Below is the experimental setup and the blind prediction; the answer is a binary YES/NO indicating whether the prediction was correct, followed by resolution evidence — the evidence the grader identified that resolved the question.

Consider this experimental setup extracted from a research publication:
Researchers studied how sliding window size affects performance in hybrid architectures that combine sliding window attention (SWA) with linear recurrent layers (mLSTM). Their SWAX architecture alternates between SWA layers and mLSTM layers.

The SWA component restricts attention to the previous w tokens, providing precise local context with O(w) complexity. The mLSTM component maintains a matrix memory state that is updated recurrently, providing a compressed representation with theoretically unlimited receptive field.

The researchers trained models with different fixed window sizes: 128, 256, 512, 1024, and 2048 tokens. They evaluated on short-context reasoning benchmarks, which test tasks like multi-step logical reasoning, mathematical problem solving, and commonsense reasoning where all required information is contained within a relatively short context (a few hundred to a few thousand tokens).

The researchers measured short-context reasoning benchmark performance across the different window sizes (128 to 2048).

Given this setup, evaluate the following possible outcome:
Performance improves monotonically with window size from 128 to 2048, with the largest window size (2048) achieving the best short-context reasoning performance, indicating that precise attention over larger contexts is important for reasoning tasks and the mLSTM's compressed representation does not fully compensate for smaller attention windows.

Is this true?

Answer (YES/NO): NO